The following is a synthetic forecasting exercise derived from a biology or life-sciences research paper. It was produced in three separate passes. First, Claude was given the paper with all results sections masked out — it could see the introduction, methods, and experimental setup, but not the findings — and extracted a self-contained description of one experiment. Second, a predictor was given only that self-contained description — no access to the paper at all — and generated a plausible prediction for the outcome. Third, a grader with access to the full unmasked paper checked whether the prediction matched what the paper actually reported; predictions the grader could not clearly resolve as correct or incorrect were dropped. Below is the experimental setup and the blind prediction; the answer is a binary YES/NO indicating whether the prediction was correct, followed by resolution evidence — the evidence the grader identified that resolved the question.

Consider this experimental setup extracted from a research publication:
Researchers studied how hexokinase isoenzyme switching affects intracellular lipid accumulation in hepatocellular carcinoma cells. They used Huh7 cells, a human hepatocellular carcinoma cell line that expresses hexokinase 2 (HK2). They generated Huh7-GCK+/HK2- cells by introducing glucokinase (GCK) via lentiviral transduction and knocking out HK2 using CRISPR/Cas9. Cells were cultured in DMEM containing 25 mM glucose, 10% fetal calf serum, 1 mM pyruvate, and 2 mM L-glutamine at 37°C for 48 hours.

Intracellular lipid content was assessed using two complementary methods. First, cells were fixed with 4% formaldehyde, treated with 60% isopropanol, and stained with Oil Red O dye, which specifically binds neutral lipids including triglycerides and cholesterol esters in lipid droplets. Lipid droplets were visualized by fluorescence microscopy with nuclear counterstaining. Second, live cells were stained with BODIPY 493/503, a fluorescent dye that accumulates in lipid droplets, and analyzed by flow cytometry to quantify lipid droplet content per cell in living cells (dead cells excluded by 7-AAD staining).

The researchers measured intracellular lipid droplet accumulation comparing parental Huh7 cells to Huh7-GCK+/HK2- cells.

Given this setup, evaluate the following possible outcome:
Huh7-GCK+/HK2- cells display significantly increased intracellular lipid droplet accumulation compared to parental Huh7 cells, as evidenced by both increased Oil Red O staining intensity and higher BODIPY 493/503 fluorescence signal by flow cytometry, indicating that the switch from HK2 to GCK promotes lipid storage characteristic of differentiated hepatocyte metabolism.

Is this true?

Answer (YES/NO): YES